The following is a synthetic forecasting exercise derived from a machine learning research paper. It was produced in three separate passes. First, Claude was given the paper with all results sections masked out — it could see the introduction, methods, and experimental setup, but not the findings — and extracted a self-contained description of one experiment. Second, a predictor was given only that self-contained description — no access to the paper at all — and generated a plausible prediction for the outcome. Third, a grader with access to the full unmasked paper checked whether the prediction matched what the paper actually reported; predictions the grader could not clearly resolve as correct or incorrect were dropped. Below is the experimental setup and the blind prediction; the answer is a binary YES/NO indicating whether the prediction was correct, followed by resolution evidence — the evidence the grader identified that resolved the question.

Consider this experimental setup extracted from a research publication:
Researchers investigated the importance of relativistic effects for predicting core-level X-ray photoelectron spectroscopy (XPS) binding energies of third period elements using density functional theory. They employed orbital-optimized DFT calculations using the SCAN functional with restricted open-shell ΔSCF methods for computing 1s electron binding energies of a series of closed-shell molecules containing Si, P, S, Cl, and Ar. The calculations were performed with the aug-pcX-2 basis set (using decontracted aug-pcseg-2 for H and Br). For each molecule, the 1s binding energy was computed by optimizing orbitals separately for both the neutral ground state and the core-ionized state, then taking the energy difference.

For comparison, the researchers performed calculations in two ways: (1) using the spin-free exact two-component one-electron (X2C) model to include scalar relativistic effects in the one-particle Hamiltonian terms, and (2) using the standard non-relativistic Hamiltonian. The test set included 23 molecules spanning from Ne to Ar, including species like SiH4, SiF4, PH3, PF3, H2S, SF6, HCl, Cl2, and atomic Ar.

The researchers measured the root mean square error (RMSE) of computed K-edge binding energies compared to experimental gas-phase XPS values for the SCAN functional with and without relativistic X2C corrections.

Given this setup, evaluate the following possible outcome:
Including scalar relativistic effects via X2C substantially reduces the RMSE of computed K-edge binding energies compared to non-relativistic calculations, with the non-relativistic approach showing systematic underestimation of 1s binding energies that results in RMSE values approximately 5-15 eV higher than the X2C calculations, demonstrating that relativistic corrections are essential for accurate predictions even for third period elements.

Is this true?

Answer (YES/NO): YES